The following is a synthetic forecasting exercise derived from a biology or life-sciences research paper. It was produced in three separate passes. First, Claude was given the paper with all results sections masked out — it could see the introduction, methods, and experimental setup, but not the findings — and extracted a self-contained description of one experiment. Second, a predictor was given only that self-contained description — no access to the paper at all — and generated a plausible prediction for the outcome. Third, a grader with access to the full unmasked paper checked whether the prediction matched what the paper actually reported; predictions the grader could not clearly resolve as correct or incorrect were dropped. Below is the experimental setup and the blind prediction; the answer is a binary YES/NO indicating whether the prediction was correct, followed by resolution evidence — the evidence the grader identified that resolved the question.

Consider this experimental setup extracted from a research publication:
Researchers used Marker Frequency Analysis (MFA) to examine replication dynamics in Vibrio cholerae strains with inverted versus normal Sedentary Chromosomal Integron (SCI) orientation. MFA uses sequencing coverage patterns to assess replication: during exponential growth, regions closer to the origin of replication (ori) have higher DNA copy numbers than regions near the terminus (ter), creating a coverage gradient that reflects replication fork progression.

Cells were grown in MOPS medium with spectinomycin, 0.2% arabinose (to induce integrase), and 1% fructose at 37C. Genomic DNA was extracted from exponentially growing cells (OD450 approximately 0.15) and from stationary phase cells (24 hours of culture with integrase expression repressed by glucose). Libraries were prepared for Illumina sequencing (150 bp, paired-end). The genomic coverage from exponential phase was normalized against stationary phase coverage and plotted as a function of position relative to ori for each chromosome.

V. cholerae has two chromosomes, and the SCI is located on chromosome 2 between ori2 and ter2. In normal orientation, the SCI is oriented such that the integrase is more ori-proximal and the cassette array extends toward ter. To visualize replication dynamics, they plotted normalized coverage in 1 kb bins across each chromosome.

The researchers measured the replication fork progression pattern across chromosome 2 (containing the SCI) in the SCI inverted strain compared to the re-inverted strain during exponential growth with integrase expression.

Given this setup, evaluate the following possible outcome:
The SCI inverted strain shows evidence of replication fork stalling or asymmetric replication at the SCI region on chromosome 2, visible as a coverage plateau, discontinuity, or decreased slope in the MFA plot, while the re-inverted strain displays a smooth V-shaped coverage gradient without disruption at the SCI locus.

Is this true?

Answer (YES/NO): YES